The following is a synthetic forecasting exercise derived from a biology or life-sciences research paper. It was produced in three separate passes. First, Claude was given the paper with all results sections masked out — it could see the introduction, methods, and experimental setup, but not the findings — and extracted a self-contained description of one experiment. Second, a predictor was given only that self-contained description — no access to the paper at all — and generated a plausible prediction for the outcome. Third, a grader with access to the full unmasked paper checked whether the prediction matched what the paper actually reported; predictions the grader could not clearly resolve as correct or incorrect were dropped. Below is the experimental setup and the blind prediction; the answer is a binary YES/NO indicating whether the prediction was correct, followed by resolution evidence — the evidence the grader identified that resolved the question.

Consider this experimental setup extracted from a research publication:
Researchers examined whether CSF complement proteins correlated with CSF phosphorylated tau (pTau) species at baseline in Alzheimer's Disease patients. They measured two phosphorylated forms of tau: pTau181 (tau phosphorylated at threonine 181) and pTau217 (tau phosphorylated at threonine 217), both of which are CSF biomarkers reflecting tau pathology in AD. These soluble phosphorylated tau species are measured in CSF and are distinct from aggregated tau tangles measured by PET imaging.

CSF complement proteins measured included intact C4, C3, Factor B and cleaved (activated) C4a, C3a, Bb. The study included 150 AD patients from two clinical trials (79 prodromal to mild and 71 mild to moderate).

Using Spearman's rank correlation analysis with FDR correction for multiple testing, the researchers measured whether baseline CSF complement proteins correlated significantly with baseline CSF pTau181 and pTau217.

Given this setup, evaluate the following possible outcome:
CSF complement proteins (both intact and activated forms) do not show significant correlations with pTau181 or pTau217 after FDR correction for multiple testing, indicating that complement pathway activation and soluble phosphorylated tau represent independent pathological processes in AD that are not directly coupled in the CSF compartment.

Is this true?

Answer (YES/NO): YES